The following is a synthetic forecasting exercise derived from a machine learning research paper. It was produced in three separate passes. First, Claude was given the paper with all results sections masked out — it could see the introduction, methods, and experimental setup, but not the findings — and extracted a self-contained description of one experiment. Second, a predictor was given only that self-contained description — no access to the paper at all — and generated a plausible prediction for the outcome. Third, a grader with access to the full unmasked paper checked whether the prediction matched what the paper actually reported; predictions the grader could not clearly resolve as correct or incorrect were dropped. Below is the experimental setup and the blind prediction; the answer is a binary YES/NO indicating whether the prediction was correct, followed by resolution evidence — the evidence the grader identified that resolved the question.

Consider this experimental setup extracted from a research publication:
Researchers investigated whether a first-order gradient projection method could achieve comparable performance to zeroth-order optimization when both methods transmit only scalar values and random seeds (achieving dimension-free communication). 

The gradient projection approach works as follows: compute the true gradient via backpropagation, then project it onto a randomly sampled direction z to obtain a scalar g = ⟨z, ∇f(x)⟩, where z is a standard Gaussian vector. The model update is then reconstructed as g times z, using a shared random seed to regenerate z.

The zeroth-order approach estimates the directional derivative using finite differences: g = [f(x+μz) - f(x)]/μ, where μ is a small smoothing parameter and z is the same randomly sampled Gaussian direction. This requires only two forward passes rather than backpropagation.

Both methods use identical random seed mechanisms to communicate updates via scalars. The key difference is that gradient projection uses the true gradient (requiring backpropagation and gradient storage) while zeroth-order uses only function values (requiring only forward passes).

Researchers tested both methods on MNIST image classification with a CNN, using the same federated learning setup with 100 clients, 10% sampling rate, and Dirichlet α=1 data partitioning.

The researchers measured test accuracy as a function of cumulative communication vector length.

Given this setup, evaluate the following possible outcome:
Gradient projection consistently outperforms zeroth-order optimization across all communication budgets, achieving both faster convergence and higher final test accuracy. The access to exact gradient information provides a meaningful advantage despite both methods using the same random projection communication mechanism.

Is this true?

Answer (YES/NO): NO